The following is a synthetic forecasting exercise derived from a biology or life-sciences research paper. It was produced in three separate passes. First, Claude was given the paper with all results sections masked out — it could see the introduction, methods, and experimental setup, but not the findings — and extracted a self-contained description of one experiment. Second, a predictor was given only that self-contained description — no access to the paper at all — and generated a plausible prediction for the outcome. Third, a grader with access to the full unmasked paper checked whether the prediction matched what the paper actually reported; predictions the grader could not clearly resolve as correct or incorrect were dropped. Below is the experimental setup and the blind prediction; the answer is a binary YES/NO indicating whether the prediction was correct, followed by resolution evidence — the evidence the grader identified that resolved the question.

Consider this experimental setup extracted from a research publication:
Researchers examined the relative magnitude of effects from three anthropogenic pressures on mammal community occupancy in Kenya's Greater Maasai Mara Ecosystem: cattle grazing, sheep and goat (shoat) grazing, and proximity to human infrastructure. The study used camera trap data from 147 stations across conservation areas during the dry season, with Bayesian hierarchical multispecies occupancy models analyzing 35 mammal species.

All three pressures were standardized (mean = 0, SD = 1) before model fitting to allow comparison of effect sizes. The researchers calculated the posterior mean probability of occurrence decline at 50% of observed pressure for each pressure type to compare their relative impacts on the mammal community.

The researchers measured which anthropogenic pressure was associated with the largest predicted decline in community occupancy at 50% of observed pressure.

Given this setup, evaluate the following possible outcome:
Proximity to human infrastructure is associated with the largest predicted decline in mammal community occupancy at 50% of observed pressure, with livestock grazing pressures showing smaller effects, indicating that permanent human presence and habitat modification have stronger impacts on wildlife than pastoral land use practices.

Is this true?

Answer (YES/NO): NO